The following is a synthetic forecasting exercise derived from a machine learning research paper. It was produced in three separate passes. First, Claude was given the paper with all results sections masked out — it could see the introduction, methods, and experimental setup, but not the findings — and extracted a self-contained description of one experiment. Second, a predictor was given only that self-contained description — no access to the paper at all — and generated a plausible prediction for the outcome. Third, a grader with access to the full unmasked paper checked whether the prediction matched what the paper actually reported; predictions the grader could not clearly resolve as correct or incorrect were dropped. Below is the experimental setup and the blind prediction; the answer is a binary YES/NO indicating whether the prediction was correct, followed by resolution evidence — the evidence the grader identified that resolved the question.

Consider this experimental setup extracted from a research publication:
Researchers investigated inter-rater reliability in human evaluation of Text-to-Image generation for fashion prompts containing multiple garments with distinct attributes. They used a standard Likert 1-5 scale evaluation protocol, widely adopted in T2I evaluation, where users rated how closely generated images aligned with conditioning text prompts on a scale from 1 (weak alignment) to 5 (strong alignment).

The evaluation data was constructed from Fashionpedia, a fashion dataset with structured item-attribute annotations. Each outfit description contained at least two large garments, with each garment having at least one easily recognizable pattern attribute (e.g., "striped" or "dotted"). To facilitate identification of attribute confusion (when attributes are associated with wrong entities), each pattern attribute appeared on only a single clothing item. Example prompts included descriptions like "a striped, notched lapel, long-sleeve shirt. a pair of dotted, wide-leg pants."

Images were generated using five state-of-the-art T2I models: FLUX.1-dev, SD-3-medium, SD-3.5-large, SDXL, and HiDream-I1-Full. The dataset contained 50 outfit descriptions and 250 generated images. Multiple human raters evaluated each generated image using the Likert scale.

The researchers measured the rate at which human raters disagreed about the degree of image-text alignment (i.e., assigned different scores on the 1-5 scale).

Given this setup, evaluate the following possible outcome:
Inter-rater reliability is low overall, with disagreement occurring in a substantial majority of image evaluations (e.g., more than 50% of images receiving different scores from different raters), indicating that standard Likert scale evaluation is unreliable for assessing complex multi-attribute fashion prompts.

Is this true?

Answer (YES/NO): NO